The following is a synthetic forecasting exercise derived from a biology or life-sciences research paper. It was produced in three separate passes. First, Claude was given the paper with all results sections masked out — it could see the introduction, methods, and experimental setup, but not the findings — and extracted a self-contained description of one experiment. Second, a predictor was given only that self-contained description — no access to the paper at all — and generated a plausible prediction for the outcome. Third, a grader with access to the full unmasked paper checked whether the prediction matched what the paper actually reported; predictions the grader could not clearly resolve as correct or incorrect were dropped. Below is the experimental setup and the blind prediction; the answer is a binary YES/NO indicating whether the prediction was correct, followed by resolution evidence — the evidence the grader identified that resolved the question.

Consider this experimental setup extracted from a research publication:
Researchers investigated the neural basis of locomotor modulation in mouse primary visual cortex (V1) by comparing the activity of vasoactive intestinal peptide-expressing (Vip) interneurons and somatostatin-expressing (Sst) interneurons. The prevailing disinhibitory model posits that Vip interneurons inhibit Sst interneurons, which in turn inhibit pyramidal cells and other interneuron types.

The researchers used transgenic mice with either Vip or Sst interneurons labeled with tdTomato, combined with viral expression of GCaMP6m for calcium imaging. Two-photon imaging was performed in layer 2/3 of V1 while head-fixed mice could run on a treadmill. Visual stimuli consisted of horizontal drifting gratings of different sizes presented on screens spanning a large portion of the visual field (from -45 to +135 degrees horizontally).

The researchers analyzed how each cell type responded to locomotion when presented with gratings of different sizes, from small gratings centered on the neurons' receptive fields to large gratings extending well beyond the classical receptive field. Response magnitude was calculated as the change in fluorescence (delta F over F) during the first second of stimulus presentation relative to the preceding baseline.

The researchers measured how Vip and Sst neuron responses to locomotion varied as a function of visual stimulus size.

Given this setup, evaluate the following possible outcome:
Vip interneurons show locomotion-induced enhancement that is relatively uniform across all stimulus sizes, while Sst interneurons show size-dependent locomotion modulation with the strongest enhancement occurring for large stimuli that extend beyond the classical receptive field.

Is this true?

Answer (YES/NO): NO